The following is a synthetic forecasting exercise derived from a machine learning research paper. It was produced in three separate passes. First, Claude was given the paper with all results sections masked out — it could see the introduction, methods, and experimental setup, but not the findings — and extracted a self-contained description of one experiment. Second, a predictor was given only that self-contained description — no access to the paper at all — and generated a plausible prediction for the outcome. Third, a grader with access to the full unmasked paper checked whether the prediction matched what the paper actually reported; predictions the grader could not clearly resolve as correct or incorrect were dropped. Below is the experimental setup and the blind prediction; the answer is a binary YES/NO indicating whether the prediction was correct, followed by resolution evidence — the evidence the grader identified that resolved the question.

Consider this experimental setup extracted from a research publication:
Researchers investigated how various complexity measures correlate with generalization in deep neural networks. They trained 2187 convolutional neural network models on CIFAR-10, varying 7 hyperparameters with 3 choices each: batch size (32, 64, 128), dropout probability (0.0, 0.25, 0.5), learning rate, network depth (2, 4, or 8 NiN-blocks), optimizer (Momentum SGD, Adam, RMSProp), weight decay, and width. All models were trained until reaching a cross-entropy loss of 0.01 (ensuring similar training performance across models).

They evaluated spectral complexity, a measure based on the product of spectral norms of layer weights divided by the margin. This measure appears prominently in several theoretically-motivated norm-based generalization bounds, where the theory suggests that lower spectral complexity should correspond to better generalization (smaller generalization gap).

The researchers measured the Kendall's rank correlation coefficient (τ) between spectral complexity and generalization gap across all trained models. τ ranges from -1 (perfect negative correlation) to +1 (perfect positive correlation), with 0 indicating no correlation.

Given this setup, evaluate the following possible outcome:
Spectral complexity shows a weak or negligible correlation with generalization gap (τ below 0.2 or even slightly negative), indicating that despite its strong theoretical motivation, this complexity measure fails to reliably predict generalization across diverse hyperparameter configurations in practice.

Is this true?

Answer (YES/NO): NO